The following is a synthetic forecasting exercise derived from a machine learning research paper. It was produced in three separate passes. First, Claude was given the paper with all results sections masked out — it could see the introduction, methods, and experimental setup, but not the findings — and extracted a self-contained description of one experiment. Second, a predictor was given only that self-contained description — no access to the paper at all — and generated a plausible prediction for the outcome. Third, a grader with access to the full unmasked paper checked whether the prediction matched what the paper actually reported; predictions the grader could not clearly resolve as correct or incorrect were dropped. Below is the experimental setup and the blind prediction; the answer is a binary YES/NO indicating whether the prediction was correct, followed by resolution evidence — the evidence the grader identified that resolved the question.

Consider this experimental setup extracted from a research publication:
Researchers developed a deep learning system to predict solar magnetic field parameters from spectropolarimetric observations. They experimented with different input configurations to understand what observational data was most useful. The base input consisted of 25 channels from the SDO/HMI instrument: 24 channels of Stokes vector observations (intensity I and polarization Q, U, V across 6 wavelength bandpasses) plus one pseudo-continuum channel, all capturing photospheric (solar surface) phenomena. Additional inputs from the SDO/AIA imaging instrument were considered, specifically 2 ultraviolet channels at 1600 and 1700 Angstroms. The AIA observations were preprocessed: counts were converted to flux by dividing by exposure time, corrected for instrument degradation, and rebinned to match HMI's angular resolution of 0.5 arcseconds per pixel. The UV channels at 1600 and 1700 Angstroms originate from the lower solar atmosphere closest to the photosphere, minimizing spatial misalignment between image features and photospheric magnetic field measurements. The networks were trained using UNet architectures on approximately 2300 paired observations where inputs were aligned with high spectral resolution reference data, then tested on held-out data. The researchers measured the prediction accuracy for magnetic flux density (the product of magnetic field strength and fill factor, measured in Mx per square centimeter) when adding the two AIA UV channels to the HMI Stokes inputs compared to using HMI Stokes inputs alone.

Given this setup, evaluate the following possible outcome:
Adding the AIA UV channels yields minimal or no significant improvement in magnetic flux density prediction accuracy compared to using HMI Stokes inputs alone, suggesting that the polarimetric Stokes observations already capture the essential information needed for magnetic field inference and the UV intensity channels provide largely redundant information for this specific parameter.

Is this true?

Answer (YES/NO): YES